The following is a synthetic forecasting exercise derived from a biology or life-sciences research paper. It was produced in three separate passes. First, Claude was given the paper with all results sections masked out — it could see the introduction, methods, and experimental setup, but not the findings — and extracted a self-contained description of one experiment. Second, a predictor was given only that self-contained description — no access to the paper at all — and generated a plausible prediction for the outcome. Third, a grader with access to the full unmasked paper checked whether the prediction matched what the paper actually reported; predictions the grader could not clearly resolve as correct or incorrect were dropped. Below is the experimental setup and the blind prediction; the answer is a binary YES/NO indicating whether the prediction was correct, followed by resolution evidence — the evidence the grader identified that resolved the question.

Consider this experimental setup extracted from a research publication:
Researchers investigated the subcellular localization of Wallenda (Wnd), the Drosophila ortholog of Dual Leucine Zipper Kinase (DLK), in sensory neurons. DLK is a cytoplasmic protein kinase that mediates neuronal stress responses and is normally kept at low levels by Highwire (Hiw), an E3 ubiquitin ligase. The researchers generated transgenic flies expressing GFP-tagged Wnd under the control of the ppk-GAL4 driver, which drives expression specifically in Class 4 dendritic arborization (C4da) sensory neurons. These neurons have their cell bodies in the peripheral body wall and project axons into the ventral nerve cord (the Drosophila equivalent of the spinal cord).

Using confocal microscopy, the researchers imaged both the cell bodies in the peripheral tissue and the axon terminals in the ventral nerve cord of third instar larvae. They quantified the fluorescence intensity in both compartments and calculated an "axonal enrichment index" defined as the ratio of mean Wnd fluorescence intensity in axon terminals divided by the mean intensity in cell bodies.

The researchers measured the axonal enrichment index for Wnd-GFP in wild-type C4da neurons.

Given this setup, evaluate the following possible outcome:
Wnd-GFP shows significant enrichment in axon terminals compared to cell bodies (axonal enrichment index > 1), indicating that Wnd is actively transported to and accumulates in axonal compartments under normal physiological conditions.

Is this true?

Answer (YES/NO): YES